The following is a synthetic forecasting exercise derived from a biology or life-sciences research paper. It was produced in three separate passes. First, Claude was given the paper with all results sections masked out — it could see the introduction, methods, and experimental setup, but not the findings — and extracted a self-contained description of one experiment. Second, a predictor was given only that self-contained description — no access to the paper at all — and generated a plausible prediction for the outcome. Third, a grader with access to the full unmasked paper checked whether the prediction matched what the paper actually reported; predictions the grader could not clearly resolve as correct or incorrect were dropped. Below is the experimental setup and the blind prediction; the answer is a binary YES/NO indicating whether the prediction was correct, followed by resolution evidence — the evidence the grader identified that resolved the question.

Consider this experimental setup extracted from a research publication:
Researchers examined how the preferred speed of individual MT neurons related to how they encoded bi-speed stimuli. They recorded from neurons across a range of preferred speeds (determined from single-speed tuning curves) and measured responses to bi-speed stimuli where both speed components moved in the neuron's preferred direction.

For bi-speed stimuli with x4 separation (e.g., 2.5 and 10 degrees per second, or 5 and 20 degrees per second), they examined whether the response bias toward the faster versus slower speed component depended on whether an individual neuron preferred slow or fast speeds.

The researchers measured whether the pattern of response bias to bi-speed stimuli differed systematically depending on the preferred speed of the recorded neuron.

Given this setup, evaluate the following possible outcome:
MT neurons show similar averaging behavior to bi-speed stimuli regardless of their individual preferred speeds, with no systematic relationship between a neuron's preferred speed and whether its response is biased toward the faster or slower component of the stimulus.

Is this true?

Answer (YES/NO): NO